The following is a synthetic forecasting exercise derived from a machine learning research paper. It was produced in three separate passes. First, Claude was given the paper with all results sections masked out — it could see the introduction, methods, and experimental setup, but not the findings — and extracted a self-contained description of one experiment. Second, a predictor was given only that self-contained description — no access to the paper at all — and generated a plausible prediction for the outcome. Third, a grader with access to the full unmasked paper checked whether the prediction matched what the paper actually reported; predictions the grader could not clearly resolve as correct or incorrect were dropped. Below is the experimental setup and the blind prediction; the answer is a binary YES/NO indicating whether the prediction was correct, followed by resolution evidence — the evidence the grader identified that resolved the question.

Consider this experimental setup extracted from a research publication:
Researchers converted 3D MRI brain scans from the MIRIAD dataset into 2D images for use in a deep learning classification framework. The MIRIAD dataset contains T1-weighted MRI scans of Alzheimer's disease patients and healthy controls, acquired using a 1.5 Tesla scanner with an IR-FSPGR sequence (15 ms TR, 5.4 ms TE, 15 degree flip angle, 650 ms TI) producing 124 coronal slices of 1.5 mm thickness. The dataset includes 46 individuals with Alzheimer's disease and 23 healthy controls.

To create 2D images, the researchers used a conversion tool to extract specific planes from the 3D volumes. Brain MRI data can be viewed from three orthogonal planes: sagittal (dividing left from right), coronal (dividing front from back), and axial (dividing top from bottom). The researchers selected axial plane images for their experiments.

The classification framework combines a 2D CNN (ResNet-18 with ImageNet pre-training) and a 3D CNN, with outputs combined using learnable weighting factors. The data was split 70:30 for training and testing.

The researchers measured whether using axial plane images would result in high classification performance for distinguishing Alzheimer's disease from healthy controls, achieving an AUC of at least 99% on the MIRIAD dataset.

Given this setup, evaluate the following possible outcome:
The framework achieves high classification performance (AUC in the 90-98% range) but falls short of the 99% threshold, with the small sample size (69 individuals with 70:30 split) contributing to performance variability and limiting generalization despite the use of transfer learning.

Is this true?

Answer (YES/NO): NO